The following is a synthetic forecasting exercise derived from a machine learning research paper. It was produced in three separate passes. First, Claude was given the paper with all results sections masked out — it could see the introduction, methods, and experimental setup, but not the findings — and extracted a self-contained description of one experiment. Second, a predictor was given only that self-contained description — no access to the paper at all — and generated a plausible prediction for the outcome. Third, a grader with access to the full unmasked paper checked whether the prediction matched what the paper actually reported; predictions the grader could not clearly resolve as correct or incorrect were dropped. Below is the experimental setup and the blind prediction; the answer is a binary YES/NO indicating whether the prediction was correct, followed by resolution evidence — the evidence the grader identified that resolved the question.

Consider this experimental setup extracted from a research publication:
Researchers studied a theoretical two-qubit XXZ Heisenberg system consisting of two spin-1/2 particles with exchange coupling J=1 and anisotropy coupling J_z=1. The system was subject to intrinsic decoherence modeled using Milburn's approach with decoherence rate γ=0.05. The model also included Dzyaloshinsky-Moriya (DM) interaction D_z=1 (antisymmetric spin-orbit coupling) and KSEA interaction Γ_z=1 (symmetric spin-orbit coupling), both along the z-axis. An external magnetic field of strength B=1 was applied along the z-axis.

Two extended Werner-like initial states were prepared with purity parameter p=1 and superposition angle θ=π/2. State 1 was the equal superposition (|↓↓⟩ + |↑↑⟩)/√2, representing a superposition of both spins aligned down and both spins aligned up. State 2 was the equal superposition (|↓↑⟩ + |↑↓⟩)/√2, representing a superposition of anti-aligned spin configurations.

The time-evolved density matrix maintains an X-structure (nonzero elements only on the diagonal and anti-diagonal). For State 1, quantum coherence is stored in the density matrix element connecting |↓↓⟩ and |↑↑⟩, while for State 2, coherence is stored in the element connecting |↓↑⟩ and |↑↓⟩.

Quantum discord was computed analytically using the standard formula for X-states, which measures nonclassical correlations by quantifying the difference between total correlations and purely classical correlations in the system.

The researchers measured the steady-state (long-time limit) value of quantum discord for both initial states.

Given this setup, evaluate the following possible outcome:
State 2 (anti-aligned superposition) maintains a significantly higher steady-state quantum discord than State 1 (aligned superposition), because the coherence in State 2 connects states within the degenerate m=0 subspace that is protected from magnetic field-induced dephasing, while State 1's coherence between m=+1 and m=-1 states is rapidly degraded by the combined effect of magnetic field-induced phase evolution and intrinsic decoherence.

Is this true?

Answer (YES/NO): YES